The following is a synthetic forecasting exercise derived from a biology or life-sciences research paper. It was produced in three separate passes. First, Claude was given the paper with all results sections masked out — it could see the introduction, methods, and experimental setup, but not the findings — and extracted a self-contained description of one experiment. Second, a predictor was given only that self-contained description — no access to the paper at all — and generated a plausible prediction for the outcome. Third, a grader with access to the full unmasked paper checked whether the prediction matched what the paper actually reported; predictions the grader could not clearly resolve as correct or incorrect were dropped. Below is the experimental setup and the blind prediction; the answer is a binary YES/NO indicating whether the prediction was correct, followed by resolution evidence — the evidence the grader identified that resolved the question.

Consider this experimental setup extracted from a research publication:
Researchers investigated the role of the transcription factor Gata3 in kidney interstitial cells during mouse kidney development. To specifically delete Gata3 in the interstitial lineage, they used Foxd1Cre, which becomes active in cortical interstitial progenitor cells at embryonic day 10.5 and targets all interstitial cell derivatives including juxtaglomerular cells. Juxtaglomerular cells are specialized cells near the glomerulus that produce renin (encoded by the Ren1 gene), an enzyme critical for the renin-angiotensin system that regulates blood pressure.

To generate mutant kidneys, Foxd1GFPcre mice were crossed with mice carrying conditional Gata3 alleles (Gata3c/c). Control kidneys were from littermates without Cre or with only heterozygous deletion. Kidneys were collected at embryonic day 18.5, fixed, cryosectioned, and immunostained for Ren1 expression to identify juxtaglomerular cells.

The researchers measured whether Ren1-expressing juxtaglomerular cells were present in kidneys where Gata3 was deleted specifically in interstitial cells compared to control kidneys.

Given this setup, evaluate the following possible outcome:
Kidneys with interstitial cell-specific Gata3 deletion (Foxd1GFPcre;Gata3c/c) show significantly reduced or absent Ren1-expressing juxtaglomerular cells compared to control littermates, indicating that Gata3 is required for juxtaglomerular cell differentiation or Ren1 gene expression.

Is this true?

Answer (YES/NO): YES